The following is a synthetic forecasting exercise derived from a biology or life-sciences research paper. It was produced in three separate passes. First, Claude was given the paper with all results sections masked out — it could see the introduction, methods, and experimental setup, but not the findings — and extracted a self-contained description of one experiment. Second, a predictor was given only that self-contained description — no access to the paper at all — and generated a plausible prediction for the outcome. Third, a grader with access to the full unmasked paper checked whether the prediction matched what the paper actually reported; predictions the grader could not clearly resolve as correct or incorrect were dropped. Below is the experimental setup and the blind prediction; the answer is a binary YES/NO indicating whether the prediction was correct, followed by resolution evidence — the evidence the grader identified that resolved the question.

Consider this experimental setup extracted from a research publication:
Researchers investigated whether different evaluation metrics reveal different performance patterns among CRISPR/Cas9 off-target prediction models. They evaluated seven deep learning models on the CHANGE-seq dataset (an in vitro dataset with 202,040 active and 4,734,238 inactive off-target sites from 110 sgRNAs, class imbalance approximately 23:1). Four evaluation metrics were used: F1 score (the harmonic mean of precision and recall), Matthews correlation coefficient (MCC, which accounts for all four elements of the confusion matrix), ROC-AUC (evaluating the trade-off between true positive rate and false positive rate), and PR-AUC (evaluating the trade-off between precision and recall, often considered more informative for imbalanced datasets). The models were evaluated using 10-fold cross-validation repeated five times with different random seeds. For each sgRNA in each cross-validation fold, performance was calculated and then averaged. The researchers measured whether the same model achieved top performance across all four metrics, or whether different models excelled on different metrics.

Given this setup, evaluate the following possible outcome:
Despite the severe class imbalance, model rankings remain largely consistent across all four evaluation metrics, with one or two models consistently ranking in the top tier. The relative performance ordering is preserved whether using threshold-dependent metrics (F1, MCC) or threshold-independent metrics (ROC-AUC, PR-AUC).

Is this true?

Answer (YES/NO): NO